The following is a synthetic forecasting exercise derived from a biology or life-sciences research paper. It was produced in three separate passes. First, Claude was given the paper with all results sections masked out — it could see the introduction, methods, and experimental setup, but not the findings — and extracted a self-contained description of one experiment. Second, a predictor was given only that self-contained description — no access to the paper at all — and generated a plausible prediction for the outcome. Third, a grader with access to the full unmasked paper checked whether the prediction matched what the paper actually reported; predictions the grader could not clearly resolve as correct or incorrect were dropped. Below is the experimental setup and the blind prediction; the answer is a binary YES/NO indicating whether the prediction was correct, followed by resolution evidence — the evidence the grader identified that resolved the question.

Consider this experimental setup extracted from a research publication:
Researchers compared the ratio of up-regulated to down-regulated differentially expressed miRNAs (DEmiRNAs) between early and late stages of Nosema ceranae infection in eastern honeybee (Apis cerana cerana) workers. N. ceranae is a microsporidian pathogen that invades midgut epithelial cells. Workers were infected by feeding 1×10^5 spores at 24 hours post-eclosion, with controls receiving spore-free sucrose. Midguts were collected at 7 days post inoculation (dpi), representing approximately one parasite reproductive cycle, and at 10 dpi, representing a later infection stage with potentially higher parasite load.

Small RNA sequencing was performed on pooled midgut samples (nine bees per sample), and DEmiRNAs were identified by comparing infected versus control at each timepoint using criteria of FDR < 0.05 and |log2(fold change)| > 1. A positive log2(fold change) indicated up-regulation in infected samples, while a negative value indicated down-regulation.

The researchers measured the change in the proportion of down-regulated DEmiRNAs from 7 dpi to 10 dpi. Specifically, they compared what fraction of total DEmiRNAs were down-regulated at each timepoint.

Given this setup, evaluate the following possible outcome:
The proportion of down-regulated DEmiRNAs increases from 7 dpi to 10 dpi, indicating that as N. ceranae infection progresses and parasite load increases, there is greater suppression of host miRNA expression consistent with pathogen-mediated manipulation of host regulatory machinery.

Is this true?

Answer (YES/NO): NO